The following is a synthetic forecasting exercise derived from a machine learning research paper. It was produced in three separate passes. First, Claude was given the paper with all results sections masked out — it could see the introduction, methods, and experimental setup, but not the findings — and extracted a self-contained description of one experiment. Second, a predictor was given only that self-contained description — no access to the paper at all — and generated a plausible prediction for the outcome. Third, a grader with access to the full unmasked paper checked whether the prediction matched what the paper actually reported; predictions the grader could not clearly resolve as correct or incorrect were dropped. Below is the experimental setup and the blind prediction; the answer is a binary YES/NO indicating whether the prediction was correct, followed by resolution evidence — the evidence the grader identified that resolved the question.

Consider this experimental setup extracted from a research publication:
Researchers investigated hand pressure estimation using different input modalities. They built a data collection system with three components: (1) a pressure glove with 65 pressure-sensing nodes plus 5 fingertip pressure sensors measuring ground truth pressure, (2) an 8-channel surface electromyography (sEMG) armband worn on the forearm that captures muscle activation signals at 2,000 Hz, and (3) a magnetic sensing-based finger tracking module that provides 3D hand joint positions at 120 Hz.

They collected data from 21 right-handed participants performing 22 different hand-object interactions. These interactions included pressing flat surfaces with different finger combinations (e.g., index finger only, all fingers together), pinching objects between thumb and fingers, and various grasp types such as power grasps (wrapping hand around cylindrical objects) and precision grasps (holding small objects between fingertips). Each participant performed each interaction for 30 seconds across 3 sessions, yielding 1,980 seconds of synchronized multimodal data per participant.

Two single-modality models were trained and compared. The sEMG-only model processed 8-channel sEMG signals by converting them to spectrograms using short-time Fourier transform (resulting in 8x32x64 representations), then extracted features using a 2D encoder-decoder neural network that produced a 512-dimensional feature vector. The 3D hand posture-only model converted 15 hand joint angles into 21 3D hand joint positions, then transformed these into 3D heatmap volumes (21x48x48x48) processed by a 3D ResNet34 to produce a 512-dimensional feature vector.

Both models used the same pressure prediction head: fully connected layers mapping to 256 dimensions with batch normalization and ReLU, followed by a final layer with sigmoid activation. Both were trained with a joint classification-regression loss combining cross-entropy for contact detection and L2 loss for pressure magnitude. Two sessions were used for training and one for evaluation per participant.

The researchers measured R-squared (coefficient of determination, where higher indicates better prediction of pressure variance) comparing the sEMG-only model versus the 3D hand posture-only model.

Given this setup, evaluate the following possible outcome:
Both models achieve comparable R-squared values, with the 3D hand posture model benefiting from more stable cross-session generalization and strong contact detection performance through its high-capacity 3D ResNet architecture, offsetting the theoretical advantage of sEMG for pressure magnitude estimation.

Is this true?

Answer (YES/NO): NO